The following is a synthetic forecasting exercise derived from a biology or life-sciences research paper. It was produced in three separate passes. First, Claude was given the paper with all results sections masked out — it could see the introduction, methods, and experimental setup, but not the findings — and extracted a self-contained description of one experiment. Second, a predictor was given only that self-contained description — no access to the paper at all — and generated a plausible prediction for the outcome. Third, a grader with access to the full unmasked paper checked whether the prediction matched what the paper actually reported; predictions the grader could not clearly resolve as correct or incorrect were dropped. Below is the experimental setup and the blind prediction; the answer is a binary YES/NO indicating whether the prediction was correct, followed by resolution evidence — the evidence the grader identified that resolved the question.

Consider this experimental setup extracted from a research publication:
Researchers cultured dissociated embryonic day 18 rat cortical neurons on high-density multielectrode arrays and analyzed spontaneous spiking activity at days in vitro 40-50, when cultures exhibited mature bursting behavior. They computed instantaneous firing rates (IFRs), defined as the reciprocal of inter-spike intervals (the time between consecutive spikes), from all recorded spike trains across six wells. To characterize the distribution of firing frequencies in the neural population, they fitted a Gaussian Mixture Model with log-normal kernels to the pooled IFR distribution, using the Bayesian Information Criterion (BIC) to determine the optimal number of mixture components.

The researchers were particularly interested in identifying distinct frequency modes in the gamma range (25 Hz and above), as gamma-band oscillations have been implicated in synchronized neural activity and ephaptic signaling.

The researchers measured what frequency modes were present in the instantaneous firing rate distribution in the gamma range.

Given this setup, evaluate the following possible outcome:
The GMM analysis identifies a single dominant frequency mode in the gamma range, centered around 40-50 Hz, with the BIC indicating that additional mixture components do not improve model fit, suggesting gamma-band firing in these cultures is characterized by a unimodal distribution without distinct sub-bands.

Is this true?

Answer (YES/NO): NO